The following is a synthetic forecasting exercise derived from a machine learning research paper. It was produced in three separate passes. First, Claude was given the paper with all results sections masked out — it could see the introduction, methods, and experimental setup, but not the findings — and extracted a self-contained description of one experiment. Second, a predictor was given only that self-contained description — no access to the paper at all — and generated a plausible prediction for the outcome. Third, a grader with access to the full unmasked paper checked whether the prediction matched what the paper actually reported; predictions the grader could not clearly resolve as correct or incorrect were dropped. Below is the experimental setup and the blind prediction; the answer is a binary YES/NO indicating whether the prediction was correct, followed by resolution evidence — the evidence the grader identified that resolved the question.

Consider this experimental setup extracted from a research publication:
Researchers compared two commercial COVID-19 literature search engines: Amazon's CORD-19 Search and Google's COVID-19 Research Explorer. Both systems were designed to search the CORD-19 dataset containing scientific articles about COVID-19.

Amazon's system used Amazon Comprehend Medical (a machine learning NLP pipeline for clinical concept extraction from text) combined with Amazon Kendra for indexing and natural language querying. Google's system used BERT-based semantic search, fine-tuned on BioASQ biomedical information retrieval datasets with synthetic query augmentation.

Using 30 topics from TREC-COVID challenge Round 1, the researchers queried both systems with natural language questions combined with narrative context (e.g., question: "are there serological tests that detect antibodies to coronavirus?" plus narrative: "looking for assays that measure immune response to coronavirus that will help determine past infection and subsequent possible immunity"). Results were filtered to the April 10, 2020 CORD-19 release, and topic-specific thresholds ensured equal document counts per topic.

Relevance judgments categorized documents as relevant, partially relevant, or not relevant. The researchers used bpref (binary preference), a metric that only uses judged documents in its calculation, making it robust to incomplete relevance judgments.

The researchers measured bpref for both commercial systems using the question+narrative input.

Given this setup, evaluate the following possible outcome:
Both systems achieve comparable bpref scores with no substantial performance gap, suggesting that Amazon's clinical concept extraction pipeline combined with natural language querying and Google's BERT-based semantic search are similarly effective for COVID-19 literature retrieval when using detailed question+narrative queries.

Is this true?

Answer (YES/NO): YES